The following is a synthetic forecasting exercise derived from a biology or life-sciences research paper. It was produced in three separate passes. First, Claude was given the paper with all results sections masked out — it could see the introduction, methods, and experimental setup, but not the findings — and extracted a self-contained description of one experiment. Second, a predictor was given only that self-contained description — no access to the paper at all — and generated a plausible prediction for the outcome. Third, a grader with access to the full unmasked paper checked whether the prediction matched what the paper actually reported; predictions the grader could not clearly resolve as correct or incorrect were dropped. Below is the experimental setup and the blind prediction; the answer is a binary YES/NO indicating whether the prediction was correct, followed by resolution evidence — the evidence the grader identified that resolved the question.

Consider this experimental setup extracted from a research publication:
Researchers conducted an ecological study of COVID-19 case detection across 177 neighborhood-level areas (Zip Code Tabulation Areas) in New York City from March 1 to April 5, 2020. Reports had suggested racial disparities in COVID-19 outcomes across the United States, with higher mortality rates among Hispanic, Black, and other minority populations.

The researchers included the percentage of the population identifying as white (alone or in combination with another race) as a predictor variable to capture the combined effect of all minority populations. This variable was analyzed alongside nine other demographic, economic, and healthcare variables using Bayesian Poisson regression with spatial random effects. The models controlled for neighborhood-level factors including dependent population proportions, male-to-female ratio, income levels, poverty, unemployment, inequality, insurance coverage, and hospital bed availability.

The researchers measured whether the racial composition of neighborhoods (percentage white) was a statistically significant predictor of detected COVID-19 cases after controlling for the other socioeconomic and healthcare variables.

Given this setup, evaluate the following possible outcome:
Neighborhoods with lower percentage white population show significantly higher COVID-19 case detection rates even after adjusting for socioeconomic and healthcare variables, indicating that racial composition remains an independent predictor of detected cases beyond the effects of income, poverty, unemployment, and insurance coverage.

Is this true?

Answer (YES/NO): NO